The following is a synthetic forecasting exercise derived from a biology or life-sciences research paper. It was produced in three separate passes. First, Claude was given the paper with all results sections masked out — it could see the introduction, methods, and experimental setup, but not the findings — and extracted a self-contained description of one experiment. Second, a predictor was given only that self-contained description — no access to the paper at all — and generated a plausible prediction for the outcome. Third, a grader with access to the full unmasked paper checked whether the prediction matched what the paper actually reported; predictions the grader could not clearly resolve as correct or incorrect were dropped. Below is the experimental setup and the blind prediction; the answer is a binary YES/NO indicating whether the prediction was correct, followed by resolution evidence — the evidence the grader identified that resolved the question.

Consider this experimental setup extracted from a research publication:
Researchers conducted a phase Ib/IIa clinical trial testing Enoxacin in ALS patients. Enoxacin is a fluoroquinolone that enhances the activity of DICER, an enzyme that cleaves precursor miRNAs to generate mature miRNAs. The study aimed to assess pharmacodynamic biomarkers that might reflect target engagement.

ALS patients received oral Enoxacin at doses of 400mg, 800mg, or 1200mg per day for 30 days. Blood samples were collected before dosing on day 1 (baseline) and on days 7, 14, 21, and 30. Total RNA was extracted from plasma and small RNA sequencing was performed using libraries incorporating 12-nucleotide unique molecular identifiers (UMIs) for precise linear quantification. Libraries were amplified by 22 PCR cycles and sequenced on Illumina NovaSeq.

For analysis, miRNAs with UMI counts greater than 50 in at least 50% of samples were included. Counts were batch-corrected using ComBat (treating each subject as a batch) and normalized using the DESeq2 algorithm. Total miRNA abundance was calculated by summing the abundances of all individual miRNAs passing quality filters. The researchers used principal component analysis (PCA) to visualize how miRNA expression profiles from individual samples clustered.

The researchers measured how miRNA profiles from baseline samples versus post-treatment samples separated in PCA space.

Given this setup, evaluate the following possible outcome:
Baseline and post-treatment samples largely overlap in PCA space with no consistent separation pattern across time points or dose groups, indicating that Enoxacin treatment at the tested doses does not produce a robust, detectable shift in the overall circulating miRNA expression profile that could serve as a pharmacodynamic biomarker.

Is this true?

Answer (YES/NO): NO